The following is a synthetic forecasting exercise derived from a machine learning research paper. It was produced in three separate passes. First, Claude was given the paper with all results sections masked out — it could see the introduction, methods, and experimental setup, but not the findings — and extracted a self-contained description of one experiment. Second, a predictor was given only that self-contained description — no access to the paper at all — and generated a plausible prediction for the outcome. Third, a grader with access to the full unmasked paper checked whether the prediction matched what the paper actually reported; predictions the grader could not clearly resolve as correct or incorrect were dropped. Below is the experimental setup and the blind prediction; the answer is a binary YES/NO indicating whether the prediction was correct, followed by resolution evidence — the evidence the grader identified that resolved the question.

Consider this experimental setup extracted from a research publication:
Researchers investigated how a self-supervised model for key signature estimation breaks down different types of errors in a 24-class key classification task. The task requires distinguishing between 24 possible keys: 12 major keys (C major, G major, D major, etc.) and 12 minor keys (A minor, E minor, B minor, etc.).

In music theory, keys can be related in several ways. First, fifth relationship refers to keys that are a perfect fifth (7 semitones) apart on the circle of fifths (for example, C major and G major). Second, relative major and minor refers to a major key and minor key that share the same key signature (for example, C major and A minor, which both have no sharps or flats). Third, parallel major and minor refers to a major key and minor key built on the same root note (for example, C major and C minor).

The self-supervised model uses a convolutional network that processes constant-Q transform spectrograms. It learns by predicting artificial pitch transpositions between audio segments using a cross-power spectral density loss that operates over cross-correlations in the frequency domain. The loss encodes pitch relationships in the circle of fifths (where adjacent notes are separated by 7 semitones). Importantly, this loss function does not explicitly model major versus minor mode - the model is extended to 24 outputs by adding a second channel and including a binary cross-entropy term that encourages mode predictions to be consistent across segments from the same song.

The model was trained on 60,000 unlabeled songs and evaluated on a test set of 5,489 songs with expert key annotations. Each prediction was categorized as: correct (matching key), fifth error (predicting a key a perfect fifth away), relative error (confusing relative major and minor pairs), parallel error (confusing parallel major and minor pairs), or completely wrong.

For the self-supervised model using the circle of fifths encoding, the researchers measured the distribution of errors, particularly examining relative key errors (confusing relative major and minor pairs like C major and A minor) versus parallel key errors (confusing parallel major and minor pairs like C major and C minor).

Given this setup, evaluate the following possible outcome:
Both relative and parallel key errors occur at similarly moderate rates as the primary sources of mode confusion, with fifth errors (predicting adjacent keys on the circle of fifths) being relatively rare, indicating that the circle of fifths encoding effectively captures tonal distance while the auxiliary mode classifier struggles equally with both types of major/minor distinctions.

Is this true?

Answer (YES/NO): NO